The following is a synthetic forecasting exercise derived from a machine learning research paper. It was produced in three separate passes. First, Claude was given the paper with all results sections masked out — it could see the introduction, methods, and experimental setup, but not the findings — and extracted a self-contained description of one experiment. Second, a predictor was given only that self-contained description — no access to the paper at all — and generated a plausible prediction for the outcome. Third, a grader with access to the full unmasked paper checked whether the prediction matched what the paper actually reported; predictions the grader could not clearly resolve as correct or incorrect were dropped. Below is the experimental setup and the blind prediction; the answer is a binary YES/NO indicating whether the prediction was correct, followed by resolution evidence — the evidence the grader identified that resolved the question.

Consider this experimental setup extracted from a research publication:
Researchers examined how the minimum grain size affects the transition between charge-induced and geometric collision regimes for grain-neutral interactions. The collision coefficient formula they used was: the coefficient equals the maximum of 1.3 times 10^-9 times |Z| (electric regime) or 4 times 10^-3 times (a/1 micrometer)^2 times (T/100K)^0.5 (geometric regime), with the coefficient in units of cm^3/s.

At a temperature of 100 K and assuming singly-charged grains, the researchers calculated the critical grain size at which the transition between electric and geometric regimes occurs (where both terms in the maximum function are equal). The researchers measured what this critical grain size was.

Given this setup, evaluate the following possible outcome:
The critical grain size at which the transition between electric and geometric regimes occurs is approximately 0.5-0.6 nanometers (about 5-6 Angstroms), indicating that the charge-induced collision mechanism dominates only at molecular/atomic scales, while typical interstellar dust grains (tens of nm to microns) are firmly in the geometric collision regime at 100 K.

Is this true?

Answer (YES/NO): YES